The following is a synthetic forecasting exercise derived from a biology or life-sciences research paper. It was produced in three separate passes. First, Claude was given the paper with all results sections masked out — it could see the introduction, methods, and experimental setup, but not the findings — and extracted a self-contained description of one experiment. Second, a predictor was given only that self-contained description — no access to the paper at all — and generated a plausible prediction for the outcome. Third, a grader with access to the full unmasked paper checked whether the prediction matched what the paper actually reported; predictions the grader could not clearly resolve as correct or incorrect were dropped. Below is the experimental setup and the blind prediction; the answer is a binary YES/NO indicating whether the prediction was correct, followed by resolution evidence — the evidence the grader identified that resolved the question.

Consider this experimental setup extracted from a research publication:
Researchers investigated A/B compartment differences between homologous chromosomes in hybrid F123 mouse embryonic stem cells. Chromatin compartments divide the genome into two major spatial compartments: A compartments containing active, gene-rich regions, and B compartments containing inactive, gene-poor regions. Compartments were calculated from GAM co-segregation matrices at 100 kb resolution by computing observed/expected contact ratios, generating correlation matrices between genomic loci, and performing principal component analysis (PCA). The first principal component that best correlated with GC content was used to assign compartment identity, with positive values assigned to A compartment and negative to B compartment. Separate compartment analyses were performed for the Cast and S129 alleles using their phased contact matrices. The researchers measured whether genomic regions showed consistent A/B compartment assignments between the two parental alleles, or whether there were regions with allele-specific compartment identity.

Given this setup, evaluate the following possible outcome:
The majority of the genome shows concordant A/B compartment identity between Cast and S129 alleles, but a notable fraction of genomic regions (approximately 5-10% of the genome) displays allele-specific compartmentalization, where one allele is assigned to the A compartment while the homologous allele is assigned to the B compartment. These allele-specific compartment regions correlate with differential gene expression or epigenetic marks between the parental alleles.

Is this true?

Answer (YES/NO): NO